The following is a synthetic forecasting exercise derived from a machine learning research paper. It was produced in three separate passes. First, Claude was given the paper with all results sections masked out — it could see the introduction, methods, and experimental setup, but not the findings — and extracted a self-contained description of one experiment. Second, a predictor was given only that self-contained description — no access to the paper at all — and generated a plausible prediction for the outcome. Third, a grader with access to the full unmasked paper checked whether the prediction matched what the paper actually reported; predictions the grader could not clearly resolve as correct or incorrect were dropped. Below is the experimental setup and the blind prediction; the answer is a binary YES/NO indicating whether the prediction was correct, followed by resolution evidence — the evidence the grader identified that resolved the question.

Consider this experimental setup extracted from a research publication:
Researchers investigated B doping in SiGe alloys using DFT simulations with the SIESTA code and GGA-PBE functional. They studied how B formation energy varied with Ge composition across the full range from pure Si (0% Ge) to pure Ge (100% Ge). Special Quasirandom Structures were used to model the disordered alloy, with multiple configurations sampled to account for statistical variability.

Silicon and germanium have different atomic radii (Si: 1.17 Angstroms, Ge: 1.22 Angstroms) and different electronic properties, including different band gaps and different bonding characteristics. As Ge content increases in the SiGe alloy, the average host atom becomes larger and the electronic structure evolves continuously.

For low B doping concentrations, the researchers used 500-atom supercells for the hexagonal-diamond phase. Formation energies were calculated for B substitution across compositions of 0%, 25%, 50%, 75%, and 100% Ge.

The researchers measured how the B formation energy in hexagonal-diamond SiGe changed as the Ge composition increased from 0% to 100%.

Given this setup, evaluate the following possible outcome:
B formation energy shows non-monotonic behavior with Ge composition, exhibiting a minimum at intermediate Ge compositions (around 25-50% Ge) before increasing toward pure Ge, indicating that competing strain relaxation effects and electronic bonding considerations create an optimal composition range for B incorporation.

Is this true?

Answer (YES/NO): NO